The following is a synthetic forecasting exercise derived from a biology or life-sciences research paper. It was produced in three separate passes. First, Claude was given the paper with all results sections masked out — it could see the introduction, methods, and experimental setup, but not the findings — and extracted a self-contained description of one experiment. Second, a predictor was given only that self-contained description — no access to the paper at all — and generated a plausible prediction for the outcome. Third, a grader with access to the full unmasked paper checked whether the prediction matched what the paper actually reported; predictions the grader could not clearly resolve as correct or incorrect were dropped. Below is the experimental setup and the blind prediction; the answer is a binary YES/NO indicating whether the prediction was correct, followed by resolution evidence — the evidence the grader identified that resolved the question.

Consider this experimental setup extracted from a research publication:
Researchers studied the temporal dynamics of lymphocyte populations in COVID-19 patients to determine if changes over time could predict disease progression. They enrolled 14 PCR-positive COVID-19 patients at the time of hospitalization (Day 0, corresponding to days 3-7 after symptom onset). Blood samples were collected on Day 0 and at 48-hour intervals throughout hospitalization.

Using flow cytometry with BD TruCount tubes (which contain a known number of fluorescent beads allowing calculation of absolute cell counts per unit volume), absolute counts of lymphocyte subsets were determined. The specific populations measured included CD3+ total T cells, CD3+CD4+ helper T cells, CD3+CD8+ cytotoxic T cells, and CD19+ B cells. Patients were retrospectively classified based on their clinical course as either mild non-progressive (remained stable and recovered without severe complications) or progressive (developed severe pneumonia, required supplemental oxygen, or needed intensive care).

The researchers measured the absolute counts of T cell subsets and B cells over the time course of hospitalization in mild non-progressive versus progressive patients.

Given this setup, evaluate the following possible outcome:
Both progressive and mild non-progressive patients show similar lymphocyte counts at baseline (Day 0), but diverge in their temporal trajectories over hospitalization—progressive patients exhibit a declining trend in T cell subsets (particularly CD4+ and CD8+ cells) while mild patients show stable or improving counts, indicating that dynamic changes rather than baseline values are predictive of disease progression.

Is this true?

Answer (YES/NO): NO